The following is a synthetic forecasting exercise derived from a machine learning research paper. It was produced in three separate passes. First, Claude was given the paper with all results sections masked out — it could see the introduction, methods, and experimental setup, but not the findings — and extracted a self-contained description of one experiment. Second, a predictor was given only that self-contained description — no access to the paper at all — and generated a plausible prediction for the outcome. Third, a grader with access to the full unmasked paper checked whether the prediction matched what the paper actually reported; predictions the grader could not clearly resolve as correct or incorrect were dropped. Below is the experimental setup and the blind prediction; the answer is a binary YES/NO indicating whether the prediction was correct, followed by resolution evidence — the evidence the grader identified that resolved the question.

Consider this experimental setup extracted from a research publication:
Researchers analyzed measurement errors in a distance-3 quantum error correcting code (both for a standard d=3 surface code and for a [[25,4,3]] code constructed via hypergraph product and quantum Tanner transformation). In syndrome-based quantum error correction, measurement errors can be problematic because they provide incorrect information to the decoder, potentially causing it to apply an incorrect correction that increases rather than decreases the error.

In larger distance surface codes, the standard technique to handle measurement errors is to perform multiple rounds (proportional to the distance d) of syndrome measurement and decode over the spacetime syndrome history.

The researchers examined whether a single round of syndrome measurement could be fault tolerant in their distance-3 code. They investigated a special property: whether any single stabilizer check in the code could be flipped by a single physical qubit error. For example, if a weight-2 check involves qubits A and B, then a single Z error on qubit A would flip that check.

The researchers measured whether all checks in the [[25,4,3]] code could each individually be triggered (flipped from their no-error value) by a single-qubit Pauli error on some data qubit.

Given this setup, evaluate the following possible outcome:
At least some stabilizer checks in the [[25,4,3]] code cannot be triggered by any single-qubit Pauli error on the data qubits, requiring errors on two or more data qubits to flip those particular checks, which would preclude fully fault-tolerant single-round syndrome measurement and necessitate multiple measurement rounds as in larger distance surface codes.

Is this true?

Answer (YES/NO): NO